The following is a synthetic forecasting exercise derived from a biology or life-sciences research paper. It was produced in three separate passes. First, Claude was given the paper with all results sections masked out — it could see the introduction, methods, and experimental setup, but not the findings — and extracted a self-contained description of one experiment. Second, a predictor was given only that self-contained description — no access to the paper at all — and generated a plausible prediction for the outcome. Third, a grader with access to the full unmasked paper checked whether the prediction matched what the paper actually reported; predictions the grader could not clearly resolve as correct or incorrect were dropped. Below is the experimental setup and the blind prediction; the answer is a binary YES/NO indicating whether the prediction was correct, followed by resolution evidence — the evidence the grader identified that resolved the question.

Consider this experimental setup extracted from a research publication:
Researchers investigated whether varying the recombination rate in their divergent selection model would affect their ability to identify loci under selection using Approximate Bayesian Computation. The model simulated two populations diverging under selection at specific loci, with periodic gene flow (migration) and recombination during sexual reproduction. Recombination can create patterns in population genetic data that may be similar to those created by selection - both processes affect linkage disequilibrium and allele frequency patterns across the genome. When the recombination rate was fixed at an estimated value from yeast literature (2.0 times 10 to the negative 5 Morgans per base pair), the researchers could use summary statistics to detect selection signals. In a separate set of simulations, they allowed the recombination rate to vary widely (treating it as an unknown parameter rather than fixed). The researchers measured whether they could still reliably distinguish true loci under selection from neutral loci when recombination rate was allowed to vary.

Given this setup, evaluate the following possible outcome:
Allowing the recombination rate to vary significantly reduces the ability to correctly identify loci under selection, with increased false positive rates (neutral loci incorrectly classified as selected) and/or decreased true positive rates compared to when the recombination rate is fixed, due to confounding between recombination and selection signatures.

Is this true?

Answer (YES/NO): YES